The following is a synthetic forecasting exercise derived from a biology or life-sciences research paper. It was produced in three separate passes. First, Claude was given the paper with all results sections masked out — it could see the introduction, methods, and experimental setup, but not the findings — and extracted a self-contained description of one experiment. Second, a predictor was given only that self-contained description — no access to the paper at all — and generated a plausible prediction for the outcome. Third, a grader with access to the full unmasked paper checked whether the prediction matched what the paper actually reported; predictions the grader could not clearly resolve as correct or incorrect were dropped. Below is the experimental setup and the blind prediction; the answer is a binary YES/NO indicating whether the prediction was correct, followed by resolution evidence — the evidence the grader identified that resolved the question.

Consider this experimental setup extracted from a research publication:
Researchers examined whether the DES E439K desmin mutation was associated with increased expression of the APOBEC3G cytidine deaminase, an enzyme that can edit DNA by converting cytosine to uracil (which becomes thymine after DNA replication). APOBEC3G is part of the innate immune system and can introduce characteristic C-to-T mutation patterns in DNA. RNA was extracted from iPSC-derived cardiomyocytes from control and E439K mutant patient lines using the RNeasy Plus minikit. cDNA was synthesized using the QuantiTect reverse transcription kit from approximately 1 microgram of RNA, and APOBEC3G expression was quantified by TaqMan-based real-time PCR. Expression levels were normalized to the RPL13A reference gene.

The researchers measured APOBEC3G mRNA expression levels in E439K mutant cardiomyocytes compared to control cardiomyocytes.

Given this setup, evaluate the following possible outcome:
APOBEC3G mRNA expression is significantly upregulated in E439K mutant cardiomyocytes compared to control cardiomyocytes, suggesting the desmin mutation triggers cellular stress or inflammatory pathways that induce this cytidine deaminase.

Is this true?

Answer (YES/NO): YES